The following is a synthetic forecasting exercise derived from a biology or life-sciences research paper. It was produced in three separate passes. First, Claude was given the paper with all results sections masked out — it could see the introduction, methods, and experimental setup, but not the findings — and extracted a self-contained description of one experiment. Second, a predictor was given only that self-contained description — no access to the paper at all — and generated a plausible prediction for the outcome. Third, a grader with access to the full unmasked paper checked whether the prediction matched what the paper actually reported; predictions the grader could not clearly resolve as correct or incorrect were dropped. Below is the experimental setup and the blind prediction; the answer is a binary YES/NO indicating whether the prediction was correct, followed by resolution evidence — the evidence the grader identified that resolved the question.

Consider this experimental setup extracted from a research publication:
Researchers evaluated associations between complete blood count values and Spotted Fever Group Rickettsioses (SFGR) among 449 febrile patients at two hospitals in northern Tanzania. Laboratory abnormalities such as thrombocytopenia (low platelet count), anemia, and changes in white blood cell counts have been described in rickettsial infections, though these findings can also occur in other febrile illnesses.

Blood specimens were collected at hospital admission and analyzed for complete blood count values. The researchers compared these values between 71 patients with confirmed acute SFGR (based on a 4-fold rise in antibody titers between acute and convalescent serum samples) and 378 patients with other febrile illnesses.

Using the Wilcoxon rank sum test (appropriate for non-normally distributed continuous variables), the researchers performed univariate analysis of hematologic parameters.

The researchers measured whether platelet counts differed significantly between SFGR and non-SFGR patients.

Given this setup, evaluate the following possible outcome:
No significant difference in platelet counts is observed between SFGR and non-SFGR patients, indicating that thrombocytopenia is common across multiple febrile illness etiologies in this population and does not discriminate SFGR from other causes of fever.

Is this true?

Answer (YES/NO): YES